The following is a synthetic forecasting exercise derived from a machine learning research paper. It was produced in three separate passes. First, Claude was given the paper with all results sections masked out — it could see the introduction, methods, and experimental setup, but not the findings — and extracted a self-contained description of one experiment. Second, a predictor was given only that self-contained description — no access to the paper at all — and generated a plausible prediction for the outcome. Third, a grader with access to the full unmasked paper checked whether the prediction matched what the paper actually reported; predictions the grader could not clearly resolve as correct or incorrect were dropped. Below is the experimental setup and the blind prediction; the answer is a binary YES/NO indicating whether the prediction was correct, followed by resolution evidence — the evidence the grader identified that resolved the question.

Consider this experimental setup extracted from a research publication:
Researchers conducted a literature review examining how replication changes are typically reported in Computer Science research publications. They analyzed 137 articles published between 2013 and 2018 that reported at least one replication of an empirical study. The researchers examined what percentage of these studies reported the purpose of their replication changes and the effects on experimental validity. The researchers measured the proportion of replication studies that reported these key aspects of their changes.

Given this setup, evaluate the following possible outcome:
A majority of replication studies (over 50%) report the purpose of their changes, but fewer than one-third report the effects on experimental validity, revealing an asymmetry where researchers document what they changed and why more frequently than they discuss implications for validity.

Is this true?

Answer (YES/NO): NO